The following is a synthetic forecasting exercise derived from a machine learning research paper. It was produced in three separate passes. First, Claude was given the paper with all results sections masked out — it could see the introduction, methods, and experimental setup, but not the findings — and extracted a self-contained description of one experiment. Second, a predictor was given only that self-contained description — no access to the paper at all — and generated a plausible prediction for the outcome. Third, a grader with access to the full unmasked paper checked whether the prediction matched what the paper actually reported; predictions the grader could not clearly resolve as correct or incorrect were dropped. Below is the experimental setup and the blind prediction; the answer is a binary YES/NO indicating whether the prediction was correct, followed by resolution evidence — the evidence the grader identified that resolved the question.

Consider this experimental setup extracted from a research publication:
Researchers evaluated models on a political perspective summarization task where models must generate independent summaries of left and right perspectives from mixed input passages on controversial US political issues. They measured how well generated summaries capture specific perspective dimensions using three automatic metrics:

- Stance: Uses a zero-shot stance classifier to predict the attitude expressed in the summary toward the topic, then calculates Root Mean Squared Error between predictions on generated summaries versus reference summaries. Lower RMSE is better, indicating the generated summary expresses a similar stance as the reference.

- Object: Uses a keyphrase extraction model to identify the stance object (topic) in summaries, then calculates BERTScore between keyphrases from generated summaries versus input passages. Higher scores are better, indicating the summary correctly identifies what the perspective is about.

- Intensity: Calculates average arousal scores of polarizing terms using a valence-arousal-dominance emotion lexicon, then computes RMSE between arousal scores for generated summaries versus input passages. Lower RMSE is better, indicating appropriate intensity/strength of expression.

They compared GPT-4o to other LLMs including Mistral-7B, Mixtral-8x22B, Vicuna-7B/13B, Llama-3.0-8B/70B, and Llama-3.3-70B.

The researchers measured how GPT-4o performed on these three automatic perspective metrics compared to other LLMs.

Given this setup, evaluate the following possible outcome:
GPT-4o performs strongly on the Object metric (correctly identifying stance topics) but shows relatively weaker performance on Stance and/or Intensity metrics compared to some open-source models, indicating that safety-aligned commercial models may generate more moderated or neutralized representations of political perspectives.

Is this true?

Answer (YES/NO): NO